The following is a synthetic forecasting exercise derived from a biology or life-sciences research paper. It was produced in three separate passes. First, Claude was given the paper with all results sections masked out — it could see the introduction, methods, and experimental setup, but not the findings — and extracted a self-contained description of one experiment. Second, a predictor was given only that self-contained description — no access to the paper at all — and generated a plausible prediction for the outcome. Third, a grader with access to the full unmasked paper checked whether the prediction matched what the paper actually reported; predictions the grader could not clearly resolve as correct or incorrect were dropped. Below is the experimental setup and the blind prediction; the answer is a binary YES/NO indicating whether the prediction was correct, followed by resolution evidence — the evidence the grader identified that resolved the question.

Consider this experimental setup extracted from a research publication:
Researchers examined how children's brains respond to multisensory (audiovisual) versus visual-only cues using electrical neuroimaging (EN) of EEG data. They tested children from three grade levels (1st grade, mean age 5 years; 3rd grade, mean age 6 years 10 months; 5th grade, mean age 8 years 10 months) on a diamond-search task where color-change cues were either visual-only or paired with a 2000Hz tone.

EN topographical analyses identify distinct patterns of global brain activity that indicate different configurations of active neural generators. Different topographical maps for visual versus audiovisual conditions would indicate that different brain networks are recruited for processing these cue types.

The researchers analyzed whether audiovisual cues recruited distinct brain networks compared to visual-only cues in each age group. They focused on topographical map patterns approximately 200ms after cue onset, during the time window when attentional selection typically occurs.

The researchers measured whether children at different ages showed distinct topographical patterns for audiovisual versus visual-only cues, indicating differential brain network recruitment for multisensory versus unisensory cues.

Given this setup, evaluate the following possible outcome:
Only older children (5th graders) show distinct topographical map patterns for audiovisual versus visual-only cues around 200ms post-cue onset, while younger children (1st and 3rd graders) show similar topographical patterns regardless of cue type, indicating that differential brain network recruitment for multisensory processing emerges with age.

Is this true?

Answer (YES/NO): NO